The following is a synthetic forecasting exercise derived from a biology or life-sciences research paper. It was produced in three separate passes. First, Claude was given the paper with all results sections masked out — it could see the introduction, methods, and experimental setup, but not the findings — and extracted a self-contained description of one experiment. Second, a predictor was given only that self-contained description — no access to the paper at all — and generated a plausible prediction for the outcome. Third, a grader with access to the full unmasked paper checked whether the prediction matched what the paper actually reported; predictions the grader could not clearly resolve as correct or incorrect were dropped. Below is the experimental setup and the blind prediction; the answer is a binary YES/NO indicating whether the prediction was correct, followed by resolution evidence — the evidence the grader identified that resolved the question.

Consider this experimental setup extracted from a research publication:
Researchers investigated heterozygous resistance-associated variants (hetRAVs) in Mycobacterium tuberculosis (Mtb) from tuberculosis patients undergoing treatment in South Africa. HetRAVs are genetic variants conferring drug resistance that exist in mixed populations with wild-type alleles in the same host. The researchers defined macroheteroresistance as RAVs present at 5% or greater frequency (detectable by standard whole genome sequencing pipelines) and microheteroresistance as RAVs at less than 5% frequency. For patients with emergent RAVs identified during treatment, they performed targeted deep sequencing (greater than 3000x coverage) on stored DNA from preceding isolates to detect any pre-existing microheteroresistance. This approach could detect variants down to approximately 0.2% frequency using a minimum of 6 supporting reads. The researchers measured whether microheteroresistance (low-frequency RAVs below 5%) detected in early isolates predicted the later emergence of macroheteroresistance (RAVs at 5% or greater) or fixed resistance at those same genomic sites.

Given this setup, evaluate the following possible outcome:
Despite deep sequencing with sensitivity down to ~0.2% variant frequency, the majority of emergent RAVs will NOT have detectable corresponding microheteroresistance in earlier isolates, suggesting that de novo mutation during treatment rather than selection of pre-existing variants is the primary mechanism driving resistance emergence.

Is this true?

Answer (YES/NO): YES